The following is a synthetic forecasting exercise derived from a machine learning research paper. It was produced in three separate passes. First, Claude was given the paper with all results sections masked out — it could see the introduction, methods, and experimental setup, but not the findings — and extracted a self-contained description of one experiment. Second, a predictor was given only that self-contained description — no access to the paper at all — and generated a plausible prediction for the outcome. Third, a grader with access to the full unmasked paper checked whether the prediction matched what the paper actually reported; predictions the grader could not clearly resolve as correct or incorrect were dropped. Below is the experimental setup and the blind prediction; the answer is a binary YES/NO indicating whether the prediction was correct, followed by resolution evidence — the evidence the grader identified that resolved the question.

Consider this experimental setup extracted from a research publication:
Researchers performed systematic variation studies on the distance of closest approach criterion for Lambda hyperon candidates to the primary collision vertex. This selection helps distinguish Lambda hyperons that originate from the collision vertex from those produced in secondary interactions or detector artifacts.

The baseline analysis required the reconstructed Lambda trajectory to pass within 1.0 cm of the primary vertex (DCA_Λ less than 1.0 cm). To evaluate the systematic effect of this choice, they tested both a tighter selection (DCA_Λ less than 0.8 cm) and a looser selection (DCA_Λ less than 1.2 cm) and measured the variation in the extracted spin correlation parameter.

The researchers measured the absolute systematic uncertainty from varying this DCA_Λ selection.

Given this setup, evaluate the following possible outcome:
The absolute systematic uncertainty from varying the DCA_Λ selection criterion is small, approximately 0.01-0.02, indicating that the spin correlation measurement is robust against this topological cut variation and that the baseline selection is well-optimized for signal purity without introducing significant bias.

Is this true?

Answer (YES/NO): NO